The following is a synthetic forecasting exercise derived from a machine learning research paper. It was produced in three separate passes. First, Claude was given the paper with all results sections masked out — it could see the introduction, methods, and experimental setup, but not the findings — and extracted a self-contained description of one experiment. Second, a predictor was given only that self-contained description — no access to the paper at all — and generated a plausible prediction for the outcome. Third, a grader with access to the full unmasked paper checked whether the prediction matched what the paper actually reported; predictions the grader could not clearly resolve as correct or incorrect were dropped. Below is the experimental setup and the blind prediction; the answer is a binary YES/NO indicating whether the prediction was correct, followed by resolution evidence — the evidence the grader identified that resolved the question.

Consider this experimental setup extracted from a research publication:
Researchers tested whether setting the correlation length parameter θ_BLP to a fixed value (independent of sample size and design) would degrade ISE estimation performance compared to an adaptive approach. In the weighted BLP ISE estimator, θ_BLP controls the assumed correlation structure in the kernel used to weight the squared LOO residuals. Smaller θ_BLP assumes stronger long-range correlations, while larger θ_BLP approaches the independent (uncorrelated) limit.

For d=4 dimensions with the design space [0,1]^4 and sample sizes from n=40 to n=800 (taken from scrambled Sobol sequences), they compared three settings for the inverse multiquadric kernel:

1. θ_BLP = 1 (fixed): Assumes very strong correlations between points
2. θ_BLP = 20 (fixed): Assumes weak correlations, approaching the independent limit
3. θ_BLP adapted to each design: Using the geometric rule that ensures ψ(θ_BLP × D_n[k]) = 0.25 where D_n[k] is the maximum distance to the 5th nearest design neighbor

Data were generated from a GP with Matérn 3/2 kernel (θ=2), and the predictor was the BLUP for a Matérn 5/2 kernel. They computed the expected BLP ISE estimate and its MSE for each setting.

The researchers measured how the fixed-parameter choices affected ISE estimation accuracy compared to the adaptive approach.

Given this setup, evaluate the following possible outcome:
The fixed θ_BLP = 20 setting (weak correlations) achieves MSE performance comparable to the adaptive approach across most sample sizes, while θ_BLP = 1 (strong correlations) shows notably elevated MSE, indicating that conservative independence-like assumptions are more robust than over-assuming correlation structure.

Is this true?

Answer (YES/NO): NO